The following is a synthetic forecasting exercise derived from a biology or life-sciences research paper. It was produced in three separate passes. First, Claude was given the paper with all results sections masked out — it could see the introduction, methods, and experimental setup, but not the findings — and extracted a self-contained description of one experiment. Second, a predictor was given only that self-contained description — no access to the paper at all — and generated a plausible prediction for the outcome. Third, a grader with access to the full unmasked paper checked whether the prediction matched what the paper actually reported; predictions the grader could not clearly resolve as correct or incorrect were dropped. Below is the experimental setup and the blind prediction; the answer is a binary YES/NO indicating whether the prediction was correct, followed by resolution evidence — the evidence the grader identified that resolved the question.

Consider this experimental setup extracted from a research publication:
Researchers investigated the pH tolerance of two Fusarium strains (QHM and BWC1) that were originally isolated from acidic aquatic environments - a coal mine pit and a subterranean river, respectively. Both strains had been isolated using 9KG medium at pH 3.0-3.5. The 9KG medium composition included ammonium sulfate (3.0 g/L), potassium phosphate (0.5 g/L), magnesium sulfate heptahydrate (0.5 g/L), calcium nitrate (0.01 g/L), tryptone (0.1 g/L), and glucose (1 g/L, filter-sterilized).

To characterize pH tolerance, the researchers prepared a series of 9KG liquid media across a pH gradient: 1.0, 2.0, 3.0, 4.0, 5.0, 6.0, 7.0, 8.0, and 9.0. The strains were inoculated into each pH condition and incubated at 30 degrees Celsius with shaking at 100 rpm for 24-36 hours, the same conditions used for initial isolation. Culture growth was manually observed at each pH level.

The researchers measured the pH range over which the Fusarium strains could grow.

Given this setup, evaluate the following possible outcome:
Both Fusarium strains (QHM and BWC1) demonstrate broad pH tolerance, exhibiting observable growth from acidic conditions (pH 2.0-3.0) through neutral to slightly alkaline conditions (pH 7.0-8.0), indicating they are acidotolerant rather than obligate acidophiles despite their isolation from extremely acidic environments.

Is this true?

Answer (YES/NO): NO